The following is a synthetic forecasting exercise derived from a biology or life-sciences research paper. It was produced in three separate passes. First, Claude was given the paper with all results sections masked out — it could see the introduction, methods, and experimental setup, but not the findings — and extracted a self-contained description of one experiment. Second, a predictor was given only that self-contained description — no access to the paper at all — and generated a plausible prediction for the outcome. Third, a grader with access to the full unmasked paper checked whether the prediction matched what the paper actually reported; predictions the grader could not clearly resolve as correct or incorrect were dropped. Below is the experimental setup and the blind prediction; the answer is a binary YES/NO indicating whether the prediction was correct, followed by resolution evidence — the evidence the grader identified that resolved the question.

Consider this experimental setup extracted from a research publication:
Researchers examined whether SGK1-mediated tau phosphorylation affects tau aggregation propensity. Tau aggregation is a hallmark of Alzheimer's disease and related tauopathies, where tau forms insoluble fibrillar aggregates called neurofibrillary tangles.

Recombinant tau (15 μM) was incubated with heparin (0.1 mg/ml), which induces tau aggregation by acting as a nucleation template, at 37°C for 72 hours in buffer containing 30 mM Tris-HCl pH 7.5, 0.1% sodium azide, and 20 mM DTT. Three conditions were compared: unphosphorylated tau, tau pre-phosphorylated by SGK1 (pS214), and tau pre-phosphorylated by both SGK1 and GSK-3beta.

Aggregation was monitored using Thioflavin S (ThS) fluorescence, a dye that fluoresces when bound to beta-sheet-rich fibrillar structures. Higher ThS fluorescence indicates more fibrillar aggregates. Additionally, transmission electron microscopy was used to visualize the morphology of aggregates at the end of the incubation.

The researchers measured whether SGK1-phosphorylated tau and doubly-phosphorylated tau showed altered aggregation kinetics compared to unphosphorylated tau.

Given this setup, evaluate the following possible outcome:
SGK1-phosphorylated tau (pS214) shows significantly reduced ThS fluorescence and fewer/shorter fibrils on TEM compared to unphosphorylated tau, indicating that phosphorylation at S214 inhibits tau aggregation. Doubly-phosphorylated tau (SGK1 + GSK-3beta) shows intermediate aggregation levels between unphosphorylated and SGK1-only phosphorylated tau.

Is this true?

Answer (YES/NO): NO